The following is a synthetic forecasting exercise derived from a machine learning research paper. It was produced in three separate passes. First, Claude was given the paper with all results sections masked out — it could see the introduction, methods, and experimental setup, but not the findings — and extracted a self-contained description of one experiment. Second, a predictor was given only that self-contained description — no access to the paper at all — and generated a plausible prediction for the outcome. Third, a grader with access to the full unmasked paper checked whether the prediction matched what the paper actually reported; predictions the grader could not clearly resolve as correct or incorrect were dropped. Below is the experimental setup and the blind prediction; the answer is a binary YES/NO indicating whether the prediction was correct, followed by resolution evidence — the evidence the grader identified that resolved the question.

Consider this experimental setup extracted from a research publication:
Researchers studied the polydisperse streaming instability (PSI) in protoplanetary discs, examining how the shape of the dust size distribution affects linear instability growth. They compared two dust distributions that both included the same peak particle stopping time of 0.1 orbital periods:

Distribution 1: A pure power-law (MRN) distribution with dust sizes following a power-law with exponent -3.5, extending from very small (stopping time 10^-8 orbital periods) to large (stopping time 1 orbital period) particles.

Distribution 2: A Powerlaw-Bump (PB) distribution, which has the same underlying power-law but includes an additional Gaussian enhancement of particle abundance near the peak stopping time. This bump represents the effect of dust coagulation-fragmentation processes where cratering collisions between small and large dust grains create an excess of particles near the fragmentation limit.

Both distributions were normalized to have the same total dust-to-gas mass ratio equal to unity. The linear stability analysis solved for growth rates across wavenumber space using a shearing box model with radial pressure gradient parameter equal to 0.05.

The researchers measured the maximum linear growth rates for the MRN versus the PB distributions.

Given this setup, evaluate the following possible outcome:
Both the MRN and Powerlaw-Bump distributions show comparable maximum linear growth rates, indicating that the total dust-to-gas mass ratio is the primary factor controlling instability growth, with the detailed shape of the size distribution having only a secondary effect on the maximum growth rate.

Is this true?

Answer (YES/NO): NO